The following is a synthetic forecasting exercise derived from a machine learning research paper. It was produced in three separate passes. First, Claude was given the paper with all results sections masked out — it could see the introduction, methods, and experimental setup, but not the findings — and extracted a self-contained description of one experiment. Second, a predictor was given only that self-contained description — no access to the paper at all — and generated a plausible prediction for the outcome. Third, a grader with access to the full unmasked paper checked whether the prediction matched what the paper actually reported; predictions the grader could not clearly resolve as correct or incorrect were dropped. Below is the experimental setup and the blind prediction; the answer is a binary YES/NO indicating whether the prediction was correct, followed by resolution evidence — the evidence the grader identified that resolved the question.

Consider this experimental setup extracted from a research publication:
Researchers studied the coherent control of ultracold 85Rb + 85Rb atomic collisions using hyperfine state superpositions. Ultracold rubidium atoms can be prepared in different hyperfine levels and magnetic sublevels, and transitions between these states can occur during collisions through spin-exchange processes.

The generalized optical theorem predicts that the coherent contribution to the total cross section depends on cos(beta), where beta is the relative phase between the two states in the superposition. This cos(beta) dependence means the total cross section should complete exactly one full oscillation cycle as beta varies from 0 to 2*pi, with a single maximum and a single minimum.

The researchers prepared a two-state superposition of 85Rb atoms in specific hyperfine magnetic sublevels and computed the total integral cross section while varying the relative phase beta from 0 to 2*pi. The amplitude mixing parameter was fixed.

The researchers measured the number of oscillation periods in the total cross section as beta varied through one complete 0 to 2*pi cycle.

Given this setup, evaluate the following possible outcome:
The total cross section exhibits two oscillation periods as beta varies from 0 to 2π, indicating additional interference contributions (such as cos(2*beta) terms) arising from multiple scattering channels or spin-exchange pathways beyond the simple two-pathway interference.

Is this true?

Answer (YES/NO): NO